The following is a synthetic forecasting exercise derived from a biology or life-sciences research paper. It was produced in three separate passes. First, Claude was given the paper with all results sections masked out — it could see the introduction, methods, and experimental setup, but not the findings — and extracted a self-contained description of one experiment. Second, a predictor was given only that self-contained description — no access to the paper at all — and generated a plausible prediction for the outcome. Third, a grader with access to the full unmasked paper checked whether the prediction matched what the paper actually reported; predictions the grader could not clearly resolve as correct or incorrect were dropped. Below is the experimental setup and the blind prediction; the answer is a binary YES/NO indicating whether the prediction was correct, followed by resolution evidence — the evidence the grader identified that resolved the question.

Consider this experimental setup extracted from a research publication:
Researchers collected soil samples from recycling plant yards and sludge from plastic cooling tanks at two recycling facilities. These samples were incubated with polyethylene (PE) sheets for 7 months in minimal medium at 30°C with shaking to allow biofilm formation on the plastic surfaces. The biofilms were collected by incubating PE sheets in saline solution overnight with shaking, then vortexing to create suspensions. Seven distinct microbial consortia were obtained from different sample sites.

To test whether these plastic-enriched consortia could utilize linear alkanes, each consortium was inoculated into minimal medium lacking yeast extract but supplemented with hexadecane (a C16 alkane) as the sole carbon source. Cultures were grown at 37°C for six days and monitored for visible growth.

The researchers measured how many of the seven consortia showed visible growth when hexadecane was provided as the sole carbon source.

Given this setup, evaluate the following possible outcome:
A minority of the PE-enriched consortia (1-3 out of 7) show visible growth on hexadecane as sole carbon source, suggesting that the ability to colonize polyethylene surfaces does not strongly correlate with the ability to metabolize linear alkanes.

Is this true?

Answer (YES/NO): YES